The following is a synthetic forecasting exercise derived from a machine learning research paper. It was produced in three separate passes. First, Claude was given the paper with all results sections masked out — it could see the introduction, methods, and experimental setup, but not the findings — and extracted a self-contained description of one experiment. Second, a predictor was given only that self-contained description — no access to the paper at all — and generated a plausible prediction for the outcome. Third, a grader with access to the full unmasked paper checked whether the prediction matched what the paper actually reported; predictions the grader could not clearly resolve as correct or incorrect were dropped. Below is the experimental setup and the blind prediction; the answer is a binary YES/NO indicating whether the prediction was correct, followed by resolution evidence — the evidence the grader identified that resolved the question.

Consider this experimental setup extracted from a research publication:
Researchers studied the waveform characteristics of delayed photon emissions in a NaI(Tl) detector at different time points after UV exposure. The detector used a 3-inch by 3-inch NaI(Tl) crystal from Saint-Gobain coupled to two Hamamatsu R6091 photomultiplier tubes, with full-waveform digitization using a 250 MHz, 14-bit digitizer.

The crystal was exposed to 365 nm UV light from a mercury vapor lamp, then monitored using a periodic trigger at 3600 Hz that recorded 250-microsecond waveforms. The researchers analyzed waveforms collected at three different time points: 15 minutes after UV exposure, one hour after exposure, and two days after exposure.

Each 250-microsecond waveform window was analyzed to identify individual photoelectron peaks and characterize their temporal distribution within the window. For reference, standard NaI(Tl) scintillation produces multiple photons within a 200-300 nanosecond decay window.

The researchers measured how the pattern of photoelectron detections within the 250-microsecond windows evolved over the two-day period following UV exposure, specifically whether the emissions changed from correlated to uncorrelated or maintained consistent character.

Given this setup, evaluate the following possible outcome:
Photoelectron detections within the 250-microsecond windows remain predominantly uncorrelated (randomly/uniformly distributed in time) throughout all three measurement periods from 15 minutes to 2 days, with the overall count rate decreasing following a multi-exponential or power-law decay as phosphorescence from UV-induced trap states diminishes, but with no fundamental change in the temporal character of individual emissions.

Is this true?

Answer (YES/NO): YES